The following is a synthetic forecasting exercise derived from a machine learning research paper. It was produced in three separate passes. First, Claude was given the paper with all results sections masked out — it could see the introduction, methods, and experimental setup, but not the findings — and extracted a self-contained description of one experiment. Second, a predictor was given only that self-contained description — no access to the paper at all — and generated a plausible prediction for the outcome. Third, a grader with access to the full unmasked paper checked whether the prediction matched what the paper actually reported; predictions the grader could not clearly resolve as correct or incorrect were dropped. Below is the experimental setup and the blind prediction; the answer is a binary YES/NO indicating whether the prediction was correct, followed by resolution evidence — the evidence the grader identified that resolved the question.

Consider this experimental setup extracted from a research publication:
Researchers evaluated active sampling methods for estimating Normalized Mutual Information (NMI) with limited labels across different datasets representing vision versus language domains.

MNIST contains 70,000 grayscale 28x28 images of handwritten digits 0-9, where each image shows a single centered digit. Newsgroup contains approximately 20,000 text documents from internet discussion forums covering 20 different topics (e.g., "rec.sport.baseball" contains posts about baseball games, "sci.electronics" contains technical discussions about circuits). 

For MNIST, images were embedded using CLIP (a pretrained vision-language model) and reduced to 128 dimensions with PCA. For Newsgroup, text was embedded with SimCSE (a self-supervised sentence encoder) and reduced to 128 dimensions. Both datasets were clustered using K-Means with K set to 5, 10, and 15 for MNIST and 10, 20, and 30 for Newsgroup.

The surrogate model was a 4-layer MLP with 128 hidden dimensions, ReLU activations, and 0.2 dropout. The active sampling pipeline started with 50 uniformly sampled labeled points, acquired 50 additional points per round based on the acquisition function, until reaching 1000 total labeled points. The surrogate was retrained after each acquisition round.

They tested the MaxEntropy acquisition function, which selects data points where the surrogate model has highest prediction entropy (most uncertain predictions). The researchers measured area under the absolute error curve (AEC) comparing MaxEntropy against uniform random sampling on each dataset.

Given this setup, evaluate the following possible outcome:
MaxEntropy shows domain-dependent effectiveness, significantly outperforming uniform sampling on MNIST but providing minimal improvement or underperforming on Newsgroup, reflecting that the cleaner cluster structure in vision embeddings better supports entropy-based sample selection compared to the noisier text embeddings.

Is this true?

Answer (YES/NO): NO